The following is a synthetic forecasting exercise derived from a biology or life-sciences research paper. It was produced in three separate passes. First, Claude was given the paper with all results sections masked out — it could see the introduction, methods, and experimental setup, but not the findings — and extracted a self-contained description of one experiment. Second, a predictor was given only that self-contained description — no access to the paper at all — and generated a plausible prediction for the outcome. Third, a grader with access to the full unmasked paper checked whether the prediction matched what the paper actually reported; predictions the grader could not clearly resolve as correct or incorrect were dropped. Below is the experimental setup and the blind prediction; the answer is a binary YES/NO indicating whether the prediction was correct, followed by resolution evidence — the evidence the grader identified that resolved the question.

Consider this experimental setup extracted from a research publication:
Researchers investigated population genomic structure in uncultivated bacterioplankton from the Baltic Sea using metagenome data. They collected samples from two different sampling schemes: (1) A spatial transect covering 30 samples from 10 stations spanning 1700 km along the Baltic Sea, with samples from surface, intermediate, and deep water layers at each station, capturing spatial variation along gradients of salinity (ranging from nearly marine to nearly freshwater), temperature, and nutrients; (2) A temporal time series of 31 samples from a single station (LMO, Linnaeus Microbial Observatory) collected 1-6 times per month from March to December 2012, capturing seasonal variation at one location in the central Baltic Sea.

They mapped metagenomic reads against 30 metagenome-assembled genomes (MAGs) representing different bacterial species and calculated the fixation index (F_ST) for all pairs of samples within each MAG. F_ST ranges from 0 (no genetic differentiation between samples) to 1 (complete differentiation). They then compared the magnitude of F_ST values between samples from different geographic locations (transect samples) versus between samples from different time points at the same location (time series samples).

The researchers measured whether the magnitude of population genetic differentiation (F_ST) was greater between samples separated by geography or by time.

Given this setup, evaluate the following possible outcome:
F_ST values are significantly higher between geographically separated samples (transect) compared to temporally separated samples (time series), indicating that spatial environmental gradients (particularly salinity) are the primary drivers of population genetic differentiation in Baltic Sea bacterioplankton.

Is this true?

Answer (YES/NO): YES